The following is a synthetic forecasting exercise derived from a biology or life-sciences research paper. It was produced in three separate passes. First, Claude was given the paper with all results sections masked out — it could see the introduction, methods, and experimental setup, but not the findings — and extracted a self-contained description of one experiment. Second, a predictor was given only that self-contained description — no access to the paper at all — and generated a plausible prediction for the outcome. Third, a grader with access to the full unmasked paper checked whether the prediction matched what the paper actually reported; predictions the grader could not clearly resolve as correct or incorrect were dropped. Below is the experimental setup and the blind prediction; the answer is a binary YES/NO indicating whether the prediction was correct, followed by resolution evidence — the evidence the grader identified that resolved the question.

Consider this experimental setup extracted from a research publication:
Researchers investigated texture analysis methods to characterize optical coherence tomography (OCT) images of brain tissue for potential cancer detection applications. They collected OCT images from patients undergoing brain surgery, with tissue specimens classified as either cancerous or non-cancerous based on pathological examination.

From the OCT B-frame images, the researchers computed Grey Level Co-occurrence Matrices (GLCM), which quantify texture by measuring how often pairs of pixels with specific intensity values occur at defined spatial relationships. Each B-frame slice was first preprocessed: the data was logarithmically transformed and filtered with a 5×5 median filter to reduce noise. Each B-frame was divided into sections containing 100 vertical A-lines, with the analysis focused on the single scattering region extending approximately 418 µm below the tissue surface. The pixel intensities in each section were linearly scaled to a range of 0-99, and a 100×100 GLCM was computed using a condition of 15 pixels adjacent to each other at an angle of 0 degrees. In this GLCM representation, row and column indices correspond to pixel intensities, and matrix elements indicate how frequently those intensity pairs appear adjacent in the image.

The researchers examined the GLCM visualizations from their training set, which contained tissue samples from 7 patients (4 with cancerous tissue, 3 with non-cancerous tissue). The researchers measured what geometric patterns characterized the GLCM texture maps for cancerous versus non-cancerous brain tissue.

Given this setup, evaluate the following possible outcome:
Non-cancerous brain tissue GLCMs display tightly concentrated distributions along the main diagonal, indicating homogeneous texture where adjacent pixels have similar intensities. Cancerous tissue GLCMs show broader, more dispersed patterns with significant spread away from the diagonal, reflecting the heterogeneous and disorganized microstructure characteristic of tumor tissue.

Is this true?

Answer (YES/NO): NO